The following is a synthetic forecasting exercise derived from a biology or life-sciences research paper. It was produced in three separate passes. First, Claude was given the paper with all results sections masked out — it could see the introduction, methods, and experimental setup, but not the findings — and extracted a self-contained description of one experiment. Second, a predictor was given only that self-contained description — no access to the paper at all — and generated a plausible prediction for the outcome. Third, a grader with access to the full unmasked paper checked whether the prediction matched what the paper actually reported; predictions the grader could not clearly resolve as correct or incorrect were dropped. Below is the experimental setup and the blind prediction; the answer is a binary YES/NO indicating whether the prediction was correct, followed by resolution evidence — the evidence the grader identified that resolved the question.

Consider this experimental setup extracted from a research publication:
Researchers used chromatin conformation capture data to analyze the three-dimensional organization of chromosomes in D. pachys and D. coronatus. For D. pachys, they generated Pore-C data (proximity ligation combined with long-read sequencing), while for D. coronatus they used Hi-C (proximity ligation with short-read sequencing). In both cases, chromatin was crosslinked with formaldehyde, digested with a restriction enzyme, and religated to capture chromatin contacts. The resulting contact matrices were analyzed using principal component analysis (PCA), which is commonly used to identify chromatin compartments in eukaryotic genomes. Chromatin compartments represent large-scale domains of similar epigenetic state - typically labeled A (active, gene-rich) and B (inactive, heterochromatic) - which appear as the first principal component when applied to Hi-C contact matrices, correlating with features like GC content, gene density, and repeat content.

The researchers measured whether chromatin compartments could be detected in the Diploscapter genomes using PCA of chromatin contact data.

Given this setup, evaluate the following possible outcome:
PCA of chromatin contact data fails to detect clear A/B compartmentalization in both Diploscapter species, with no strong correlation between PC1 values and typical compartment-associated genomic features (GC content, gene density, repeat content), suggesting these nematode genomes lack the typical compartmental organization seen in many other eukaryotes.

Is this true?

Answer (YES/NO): NO